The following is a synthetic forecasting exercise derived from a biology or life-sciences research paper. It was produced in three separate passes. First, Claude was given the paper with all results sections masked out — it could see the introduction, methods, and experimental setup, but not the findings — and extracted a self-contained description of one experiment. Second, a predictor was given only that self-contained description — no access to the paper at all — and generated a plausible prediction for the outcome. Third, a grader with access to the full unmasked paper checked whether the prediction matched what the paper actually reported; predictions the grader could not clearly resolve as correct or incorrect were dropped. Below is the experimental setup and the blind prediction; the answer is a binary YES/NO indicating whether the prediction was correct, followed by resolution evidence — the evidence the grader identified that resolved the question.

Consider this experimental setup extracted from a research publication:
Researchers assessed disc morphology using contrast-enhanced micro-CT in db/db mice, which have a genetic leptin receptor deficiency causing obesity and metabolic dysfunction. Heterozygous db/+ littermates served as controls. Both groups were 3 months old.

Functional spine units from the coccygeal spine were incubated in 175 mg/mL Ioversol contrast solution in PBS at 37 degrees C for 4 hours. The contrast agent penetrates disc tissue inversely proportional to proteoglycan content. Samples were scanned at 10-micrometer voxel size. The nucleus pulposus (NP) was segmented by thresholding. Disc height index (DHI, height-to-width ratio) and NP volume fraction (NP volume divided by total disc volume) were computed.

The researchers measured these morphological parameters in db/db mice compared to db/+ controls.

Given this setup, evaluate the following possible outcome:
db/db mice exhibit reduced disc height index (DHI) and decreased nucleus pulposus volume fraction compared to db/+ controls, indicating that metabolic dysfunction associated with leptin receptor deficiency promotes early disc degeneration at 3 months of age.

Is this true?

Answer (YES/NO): NO